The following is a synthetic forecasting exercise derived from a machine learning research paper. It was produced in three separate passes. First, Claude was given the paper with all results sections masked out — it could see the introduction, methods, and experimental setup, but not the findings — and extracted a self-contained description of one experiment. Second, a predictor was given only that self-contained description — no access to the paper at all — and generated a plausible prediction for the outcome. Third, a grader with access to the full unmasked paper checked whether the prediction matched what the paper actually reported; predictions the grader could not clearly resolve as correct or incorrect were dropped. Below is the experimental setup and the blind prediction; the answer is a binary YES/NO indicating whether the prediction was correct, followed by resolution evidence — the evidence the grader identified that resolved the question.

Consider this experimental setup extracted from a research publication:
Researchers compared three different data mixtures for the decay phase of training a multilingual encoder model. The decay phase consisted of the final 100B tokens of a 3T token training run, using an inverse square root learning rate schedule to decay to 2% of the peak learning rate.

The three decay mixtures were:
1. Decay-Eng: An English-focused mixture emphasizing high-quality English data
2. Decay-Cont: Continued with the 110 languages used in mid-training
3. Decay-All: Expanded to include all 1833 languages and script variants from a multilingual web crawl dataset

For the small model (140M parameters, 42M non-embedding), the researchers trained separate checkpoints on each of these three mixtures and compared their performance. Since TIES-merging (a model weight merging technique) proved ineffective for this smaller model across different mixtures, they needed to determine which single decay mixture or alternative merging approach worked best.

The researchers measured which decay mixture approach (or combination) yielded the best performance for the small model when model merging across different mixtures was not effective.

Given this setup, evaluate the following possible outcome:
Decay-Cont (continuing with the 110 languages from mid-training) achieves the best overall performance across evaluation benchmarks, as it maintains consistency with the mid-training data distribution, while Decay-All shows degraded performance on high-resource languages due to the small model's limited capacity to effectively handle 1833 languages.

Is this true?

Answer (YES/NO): NO